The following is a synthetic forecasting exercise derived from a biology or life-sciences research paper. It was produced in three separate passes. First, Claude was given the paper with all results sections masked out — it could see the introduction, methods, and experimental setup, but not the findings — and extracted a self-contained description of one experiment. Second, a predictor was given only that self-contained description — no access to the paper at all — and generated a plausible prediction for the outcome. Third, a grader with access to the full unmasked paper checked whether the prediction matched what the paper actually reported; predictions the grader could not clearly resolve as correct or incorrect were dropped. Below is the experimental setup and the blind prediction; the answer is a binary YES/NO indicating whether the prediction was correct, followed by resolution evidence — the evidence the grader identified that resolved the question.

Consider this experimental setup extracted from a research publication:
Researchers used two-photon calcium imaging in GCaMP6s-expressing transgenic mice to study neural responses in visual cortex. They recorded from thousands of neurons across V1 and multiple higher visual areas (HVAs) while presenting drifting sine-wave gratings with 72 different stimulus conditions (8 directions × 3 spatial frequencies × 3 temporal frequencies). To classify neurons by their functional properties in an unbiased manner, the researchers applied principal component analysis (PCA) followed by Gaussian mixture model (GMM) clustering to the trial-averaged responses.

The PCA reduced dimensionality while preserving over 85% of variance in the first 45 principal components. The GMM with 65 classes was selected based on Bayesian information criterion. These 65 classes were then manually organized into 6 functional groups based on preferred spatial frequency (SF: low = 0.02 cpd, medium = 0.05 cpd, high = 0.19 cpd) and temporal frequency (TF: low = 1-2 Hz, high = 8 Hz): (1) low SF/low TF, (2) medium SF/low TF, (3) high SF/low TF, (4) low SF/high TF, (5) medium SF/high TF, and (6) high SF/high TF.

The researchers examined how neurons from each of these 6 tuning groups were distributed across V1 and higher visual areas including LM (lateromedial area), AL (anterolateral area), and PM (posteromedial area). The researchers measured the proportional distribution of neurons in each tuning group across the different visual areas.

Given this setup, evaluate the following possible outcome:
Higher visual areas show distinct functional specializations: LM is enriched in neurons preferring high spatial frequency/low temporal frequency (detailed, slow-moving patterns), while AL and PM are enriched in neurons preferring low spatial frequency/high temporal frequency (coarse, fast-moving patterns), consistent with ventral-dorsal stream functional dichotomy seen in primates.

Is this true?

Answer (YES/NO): NO